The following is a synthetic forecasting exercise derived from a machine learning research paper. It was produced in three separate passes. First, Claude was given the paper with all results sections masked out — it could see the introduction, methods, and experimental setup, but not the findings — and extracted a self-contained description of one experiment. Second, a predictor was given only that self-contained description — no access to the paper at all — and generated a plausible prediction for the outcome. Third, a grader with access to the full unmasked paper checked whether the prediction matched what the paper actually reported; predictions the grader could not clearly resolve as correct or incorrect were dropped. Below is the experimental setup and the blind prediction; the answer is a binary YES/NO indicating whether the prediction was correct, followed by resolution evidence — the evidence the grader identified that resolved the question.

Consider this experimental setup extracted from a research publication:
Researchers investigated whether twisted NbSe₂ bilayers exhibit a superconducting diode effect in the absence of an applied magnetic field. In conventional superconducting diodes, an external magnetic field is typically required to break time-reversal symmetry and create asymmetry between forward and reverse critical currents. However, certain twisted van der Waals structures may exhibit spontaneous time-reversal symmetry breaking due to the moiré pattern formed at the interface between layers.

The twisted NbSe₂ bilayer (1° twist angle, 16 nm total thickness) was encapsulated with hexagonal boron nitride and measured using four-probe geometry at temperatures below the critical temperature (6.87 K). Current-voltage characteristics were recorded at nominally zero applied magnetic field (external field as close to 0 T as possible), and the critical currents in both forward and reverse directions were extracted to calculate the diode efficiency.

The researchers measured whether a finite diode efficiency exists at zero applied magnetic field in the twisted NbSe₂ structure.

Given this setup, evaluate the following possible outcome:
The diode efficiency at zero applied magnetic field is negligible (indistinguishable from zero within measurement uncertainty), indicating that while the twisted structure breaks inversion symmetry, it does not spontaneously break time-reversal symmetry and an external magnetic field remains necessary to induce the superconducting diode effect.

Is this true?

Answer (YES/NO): NO